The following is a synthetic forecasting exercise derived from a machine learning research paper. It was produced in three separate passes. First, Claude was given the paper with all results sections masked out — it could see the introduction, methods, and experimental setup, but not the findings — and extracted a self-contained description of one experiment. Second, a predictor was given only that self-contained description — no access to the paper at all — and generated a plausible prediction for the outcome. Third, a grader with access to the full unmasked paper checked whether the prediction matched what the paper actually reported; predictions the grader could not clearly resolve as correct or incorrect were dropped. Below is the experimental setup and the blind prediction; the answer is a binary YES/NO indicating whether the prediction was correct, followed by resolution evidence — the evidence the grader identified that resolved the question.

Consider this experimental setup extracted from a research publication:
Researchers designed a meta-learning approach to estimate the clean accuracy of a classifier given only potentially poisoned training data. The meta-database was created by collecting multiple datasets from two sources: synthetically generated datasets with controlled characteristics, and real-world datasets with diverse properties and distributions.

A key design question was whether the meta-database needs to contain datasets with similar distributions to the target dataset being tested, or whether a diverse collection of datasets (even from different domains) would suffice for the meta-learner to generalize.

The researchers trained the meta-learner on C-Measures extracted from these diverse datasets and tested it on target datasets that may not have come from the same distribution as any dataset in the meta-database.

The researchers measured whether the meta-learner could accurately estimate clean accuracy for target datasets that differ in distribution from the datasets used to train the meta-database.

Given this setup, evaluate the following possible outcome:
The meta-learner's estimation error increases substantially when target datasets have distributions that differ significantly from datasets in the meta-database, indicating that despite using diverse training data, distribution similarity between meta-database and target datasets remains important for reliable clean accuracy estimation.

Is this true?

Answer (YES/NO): NO